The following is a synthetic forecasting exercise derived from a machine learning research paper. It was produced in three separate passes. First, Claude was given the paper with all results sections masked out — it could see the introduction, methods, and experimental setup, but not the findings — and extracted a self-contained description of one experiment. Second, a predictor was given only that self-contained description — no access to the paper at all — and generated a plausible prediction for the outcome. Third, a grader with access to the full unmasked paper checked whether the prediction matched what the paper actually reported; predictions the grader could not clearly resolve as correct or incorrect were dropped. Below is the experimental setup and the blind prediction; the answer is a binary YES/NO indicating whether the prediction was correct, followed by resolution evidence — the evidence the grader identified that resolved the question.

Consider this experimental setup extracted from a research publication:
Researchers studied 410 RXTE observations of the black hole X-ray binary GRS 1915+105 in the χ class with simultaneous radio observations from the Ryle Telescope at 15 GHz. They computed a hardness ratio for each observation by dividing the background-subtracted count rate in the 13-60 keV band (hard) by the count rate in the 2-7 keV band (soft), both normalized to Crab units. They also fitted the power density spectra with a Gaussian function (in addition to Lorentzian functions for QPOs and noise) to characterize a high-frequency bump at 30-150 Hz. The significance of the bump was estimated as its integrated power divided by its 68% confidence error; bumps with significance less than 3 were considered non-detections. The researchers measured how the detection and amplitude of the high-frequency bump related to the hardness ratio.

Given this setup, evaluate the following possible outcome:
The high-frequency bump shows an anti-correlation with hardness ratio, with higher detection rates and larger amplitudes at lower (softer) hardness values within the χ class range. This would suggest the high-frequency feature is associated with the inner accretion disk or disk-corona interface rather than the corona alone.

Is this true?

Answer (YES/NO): NO